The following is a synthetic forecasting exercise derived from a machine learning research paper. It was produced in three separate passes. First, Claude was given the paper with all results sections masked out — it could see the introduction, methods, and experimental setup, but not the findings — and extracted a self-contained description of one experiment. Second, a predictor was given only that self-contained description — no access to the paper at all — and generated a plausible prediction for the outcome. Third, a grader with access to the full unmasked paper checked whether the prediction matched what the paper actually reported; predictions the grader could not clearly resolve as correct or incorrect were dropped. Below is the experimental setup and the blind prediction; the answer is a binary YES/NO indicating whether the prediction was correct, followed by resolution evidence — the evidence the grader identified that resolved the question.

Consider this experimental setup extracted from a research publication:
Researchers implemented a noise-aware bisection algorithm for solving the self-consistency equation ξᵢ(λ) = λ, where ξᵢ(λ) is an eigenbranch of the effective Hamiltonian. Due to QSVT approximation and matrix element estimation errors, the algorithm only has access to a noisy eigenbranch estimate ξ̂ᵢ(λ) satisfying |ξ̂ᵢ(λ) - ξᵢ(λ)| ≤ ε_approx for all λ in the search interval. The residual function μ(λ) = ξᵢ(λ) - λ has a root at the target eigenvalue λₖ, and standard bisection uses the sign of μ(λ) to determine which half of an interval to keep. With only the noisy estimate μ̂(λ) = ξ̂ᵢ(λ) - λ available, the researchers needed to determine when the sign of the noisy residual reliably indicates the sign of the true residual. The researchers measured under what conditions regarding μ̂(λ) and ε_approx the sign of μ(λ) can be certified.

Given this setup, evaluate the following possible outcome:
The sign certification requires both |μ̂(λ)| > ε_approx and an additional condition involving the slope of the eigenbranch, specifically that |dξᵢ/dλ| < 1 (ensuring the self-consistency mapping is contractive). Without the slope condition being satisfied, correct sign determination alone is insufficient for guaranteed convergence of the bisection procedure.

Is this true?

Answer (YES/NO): NO